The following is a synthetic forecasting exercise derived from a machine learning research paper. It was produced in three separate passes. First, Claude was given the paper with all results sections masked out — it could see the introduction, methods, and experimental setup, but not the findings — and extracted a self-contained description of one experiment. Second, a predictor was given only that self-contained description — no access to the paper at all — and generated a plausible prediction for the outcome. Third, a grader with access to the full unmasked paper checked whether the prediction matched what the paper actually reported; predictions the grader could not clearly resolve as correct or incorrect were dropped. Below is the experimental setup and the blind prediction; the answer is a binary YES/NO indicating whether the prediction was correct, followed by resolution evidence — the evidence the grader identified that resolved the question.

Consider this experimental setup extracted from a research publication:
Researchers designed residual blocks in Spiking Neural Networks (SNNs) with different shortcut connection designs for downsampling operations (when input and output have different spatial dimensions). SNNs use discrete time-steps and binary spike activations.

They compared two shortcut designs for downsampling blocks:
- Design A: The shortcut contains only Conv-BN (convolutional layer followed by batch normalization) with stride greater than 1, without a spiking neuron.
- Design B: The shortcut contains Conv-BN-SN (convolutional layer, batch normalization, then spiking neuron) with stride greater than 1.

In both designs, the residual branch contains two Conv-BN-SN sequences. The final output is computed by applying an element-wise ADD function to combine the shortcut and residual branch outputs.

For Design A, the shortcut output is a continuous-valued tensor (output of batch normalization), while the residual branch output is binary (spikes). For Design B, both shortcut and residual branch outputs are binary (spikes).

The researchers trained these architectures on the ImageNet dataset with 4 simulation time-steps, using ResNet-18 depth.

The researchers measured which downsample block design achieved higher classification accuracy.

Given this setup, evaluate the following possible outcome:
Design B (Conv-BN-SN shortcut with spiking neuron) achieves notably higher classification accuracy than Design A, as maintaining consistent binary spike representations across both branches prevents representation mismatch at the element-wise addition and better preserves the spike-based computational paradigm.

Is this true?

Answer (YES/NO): YES